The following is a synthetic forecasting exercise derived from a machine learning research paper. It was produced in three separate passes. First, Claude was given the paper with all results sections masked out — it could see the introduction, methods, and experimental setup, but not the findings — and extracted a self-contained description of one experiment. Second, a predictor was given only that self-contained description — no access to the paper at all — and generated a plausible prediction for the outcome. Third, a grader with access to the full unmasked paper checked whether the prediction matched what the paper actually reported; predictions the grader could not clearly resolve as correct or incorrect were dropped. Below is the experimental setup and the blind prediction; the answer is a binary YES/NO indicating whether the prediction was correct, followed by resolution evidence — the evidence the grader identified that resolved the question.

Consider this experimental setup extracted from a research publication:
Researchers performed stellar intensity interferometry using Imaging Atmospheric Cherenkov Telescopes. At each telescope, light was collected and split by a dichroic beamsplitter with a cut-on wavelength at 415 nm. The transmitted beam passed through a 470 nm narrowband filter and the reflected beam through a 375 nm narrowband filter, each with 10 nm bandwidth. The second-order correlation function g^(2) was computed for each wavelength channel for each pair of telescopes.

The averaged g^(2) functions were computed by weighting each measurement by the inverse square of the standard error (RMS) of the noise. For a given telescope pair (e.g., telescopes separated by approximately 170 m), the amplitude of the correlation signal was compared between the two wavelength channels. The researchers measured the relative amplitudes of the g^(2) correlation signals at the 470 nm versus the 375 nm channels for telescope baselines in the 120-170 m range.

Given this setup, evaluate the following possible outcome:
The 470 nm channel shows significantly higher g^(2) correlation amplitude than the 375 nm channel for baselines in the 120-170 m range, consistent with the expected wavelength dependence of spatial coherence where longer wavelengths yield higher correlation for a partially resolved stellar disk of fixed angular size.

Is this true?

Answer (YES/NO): YES